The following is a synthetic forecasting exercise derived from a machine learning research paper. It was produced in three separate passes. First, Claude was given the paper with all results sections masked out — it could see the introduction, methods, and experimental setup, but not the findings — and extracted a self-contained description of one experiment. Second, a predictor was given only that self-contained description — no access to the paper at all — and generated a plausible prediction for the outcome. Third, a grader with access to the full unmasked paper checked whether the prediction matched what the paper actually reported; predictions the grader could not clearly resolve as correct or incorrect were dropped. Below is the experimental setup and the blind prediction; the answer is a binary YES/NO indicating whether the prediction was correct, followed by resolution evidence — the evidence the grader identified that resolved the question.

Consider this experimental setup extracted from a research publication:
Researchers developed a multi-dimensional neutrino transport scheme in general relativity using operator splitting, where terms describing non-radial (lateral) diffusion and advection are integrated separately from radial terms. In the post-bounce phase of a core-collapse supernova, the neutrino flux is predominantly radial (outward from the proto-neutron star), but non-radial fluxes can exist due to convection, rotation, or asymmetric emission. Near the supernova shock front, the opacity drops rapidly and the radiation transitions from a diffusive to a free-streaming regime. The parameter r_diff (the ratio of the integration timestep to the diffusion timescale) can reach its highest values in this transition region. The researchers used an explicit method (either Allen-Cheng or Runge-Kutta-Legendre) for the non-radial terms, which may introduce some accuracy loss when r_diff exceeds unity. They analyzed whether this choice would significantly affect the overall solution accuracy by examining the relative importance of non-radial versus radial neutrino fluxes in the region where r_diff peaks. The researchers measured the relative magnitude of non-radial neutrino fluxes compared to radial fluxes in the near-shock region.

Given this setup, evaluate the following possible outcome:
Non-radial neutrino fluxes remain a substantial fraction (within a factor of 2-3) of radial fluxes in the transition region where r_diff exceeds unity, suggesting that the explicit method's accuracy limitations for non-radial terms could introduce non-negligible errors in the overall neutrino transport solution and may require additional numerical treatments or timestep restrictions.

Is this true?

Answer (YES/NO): NO